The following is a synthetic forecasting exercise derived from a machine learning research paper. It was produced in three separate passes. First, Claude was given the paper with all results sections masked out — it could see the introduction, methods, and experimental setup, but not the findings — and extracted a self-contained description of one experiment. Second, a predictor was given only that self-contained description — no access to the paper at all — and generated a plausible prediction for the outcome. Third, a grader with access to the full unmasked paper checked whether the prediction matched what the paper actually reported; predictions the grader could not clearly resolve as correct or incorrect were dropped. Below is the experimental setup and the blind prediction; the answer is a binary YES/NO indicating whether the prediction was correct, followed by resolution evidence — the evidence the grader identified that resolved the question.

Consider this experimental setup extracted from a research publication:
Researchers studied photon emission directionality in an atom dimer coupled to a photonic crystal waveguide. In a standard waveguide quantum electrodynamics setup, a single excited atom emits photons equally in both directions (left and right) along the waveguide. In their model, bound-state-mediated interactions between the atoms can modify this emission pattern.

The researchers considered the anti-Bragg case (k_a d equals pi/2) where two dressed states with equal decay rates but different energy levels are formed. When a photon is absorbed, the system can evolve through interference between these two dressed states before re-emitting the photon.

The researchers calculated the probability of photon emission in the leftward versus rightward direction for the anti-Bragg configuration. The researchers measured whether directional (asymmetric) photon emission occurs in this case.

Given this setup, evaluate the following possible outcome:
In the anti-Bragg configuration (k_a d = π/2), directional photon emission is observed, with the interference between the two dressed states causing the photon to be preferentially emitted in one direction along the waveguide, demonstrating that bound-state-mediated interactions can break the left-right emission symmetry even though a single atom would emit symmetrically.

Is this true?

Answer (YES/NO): YES